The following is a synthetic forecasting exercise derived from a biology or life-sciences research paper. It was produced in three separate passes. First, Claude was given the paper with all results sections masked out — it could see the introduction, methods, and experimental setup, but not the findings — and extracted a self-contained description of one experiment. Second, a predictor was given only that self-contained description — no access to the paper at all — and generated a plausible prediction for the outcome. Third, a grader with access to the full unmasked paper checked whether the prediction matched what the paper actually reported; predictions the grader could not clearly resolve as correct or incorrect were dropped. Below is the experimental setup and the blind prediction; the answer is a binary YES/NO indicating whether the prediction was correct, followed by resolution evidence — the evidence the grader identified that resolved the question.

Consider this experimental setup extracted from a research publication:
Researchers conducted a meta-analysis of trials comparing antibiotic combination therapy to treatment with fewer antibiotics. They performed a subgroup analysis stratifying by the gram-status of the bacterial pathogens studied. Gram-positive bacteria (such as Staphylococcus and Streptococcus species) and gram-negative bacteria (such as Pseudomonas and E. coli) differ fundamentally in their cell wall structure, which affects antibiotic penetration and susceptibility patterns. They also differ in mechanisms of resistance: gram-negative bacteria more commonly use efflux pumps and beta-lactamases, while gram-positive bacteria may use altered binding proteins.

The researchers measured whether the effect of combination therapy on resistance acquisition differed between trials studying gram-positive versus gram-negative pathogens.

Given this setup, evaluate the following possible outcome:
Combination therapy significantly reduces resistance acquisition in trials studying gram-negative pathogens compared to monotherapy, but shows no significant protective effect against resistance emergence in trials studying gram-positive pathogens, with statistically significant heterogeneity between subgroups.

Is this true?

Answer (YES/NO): NO